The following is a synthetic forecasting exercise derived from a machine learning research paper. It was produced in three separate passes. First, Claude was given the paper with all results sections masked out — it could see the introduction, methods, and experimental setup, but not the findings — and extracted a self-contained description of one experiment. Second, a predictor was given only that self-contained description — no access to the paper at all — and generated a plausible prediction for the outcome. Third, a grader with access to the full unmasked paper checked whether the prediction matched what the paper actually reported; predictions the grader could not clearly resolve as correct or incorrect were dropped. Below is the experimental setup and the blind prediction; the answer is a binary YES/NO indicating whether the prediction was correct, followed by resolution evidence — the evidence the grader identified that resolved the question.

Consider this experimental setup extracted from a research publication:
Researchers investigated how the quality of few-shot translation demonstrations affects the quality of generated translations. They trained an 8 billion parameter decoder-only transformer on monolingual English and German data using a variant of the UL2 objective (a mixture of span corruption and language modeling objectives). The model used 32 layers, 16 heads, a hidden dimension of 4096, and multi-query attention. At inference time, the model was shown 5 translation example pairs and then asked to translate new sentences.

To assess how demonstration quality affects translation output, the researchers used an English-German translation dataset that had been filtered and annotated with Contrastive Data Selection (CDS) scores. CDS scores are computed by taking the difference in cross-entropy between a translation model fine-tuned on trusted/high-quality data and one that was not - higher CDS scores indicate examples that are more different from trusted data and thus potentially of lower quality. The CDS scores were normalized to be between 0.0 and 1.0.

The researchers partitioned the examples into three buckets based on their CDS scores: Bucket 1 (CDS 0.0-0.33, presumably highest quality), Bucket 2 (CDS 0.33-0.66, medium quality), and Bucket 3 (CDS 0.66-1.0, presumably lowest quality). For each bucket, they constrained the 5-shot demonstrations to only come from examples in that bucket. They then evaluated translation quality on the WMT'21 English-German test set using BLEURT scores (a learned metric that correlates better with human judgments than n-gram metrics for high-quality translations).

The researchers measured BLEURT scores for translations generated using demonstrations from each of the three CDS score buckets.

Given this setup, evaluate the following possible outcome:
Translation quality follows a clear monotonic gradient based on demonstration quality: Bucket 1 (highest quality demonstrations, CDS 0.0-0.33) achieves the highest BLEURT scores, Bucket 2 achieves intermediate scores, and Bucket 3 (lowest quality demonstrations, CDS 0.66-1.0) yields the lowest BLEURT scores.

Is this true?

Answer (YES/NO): YES